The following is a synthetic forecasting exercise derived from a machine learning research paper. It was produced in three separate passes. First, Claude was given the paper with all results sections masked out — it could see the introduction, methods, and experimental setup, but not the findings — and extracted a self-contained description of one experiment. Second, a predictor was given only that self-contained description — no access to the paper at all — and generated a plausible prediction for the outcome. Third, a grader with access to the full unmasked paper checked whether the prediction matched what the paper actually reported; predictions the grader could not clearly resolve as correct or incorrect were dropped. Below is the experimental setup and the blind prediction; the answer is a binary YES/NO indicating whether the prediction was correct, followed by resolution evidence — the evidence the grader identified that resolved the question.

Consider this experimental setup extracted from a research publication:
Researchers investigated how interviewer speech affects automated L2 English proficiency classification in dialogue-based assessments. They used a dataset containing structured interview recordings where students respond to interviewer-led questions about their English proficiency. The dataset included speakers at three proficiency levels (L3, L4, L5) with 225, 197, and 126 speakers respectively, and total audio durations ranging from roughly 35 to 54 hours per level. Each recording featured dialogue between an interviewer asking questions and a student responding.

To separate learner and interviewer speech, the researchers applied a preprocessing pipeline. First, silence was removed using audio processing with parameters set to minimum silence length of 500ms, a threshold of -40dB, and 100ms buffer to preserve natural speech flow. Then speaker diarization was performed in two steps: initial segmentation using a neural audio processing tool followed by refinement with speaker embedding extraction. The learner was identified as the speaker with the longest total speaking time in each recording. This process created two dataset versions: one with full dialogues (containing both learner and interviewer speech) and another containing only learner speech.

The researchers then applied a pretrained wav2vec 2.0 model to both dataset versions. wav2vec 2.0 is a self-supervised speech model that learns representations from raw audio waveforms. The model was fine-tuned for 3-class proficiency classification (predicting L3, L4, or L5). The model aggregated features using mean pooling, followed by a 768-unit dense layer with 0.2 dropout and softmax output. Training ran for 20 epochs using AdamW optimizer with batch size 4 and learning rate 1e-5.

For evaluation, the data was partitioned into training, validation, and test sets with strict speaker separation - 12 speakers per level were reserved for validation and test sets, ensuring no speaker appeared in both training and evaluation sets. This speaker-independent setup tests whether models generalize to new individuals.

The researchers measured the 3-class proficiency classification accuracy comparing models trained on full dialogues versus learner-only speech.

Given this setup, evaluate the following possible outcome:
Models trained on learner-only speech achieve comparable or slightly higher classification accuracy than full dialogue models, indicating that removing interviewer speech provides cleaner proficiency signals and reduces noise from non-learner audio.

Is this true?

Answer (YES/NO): NO